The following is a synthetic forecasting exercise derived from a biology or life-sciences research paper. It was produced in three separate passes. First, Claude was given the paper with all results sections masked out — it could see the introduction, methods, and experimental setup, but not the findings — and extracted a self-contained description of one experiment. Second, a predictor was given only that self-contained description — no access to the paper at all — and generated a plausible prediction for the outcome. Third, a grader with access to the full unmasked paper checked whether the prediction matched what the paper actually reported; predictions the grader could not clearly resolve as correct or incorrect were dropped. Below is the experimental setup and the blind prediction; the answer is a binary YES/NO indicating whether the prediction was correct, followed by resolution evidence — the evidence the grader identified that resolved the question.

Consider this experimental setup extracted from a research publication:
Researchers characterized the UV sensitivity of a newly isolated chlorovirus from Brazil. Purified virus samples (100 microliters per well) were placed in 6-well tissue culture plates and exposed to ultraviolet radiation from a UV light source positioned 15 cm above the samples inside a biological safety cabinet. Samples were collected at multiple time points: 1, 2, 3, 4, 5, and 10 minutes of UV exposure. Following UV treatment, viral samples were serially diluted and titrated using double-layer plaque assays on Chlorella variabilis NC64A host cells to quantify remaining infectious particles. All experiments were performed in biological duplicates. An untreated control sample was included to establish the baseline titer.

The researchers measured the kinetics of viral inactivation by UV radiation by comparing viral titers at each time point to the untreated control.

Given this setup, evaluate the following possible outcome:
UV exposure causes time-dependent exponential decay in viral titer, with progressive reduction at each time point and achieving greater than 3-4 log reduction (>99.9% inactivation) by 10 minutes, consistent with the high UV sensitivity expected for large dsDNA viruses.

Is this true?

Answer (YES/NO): YES